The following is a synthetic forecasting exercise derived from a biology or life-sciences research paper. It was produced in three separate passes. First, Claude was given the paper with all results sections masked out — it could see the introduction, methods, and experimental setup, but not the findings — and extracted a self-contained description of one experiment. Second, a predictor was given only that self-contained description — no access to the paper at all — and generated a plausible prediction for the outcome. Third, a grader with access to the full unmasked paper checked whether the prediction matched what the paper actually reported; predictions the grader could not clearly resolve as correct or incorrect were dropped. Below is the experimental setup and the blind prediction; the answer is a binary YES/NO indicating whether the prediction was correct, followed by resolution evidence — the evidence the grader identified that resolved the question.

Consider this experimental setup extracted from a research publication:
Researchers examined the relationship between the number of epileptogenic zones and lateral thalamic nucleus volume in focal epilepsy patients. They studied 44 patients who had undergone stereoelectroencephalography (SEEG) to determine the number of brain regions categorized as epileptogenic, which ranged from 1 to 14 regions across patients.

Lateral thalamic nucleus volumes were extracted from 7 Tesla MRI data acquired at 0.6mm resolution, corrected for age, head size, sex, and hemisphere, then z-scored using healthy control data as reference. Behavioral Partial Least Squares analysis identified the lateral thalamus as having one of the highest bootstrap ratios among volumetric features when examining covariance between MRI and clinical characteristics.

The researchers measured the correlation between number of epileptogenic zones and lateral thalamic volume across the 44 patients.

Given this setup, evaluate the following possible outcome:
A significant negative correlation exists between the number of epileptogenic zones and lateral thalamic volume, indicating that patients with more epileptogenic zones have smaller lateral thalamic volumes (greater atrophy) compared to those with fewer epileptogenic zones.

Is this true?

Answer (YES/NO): YES